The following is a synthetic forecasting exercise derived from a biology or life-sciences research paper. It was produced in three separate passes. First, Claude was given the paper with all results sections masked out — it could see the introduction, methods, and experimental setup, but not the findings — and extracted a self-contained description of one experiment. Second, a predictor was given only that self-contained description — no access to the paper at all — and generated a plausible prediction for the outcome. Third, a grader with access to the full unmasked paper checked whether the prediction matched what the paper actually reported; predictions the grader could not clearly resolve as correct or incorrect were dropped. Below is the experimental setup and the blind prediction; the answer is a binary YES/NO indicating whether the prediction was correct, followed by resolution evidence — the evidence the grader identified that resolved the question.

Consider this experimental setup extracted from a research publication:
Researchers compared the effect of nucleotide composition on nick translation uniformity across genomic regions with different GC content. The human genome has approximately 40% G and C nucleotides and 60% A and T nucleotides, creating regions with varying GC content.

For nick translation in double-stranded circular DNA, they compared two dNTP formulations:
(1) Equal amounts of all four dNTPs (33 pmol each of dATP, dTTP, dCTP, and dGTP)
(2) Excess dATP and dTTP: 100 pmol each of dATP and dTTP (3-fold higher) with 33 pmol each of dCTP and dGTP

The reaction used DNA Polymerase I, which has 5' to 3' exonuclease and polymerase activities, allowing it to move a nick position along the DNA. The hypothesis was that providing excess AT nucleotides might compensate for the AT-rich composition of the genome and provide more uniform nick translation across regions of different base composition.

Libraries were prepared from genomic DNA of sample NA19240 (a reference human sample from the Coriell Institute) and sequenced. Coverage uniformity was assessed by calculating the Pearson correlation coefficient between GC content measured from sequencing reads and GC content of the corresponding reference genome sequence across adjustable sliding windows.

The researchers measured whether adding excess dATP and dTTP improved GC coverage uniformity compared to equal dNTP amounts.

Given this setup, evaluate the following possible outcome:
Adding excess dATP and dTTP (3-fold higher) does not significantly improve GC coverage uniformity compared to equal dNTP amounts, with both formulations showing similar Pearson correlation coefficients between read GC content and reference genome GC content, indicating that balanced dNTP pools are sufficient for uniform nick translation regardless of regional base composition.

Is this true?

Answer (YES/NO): NO